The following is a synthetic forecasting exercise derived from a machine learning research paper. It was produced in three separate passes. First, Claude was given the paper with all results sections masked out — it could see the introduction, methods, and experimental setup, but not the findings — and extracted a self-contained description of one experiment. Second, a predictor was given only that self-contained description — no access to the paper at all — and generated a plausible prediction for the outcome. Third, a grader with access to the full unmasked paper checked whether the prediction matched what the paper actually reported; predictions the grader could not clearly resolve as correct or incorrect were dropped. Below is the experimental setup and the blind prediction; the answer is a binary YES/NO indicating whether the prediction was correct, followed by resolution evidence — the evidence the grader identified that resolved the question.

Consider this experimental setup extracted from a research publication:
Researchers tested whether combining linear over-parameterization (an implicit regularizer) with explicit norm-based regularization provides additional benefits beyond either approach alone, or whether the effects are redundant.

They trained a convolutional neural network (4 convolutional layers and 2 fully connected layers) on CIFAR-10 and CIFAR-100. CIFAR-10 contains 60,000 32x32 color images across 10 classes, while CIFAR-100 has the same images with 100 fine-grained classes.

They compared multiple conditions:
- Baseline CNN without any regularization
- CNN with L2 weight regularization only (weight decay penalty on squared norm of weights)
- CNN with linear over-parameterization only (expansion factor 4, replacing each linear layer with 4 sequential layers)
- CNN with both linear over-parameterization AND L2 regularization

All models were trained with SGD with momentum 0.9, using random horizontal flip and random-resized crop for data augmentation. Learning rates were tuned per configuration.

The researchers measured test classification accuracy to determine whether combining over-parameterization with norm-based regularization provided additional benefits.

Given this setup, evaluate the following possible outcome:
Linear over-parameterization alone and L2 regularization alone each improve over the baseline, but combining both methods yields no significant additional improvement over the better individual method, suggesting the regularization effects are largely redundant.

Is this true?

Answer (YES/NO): NO